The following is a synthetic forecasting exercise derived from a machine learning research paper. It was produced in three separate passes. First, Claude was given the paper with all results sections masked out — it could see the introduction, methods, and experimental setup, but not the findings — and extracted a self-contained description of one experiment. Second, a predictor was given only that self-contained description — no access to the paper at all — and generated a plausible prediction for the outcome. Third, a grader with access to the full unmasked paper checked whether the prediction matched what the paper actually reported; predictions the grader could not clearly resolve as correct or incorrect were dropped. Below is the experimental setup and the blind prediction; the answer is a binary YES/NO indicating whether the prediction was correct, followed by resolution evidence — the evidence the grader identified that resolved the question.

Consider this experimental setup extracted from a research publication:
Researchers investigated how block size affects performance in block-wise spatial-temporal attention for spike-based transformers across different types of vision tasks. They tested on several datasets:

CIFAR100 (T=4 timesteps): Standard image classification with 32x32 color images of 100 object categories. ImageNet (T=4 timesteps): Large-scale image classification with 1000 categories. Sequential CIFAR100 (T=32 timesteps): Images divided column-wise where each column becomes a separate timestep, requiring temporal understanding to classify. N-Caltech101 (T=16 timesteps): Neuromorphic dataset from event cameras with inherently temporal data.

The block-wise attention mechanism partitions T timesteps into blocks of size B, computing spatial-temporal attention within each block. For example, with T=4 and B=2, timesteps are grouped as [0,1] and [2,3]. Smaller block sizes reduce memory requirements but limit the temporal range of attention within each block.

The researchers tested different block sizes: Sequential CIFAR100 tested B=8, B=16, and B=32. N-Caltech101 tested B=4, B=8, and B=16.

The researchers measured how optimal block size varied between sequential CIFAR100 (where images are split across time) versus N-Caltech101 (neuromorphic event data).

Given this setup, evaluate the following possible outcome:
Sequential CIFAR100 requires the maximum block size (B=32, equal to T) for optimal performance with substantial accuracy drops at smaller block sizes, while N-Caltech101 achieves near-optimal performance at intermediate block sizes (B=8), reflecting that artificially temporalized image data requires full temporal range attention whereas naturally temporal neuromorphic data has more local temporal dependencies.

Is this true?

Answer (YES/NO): NO